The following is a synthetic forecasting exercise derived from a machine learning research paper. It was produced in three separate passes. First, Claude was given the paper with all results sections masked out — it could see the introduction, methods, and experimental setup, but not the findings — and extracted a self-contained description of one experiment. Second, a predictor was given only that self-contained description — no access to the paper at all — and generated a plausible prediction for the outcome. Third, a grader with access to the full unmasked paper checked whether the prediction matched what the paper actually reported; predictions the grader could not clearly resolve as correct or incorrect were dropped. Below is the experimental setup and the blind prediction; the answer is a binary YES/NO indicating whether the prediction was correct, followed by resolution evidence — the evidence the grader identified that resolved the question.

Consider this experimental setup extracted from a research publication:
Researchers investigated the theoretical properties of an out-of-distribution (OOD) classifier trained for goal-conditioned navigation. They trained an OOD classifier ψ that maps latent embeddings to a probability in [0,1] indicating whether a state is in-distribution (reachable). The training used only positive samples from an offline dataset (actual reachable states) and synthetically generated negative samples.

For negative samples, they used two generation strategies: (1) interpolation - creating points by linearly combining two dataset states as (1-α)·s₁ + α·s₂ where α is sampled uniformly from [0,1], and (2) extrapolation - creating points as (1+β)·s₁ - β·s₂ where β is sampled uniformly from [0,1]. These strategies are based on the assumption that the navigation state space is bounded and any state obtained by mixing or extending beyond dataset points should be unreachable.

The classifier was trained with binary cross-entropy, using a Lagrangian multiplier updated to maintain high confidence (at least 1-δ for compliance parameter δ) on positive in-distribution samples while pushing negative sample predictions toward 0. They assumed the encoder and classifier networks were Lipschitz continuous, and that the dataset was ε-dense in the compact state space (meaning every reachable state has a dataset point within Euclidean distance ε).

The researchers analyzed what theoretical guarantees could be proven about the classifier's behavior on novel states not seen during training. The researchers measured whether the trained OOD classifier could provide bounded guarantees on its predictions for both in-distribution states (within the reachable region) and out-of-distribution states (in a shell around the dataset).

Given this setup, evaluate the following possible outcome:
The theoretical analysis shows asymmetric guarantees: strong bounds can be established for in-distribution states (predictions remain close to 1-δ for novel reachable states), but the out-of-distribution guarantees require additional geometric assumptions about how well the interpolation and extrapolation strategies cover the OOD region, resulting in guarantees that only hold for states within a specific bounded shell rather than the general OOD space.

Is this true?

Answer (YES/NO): YES